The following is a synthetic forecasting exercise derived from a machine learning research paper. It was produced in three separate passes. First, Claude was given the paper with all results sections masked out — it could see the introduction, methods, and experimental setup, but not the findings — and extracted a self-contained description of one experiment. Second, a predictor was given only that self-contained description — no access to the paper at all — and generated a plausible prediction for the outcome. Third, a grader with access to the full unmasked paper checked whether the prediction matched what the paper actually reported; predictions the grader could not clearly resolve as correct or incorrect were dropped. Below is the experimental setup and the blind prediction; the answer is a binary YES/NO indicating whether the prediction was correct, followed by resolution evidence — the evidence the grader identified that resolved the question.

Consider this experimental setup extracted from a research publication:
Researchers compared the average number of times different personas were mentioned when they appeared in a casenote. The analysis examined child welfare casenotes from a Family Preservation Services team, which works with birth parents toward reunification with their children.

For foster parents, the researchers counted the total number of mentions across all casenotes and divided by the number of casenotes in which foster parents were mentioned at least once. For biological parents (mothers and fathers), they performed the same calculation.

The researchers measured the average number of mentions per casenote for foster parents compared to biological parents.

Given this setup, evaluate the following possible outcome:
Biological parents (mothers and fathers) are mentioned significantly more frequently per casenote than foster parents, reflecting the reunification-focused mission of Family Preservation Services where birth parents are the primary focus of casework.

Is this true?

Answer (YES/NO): YES